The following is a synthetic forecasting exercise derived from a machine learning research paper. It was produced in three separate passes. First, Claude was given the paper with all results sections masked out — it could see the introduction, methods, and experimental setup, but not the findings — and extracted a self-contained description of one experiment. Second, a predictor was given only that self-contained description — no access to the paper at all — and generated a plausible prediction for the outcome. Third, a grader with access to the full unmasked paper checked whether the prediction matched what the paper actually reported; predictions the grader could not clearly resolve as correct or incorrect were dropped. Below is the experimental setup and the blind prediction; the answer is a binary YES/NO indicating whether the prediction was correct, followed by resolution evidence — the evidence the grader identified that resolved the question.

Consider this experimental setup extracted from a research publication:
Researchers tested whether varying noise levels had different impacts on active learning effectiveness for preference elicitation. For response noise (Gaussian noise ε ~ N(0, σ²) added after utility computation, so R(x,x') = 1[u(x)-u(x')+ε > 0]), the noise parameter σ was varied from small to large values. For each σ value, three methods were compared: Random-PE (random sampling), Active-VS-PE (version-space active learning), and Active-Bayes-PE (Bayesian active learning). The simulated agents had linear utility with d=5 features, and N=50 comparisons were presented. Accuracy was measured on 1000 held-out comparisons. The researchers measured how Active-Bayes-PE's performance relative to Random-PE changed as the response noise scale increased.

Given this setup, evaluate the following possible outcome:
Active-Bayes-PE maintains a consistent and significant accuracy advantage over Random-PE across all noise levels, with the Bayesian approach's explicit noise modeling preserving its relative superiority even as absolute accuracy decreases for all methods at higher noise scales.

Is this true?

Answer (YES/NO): YES